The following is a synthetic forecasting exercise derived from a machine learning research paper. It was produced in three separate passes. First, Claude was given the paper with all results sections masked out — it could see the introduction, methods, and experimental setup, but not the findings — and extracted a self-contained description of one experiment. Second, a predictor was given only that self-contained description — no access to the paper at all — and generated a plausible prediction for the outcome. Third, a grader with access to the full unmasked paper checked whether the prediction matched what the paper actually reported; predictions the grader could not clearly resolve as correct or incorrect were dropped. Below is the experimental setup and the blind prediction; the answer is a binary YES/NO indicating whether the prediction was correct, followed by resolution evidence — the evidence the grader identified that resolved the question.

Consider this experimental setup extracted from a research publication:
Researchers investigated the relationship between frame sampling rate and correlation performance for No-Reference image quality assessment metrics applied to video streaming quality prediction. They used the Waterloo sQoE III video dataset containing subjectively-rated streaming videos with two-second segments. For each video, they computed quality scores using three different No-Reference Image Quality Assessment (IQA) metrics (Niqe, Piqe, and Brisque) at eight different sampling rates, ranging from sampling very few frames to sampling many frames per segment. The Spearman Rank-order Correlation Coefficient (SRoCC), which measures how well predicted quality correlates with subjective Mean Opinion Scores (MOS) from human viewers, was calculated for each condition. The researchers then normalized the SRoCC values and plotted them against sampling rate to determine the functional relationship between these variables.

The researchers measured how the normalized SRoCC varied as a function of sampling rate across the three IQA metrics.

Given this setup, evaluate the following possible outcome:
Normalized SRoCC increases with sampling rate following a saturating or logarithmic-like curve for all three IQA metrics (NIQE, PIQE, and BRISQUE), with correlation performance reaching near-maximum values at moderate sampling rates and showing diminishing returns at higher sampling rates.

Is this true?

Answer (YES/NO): YES